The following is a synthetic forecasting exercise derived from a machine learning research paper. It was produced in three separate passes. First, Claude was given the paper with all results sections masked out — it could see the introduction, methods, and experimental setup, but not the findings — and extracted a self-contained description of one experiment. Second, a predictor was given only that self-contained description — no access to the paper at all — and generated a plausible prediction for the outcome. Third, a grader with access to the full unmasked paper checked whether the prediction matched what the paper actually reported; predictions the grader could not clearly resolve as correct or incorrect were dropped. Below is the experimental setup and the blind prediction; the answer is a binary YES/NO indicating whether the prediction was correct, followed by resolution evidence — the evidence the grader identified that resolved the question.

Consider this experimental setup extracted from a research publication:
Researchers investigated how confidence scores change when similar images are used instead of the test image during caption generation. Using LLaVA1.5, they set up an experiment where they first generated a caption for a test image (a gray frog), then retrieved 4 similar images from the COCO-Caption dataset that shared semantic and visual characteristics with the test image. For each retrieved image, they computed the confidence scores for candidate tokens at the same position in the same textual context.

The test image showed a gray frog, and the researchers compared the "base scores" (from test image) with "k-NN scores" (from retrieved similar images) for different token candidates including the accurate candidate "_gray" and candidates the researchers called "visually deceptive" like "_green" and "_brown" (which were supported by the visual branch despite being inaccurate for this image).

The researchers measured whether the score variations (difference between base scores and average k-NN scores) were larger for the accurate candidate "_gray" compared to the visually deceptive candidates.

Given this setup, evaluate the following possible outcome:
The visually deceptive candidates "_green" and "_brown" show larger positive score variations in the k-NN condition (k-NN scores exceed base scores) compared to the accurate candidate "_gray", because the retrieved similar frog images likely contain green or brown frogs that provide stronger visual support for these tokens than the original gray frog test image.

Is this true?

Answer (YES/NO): NO